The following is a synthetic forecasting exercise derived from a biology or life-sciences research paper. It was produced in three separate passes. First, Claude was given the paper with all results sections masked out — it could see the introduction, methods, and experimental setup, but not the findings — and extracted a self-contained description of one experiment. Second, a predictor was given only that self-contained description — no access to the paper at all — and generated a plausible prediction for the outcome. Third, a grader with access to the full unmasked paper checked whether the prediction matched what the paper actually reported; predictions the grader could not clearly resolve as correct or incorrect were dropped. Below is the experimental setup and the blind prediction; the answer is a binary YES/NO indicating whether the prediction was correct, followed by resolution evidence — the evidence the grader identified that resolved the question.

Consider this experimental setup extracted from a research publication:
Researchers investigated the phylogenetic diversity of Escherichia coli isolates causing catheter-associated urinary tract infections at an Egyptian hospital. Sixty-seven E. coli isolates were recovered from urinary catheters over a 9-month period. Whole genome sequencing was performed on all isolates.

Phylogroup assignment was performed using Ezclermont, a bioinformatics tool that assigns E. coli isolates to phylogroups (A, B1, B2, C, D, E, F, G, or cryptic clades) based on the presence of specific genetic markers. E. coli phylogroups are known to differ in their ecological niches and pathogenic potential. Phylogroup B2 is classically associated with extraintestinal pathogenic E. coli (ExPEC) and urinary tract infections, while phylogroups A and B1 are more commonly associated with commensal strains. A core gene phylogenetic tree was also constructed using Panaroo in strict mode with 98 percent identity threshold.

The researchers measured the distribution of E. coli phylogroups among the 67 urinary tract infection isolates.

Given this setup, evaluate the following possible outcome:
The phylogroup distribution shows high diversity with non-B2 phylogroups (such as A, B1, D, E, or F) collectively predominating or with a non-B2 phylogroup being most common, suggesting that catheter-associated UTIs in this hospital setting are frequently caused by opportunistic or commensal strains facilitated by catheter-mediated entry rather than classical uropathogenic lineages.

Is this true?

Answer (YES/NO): NO